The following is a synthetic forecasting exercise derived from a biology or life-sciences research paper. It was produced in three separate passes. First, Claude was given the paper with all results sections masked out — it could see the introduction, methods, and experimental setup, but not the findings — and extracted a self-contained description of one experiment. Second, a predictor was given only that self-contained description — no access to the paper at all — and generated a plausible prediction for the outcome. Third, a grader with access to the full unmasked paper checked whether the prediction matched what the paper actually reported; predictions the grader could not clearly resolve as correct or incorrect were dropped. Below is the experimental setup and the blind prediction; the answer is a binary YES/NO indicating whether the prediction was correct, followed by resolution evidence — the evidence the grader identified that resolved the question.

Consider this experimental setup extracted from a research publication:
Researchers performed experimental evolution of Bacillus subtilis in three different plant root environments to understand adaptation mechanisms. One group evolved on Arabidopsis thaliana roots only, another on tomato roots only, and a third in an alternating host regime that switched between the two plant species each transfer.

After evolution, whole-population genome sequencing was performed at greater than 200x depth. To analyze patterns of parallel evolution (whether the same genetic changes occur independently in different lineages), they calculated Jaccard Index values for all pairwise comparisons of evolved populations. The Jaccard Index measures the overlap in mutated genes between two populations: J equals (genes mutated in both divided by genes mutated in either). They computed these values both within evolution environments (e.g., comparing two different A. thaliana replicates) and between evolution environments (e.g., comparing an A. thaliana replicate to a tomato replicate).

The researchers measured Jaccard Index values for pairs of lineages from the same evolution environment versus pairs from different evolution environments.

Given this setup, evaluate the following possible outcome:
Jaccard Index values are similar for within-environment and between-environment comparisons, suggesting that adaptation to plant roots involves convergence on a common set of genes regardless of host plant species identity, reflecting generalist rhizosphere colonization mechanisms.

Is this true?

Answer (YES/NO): NO